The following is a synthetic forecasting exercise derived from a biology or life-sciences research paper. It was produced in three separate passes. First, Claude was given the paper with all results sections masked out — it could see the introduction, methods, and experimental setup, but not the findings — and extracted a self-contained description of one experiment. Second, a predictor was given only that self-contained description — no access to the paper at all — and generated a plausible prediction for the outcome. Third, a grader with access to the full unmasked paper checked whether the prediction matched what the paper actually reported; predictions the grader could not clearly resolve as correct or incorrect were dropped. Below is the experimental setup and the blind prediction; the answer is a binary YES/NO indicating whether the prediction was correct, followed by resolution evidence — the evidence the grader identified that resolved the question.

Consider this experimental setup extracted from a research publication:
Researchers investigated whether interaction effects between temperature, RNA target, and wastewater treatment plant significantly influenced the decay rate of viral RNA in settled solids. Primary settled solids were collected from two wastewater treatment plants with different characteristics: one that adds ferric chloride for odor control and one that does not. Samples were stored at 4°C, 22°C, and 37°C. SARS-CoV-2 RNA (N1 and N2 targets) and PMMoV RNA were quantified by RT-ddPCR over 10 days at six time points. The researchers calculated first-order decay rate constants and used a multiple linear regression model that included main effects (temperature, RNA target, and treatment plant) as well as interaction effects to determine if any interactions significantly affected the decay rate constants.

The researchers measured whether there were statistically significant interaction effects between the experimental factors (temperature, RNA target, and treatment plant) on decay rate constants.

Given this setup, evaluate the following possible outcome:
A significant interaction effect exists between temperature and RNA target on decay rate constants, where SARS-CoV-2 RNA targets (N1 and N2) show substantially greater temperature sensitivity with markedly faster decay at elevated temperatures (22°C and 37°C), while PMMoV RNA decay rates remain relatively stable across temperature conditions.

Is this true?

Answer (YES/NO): NO